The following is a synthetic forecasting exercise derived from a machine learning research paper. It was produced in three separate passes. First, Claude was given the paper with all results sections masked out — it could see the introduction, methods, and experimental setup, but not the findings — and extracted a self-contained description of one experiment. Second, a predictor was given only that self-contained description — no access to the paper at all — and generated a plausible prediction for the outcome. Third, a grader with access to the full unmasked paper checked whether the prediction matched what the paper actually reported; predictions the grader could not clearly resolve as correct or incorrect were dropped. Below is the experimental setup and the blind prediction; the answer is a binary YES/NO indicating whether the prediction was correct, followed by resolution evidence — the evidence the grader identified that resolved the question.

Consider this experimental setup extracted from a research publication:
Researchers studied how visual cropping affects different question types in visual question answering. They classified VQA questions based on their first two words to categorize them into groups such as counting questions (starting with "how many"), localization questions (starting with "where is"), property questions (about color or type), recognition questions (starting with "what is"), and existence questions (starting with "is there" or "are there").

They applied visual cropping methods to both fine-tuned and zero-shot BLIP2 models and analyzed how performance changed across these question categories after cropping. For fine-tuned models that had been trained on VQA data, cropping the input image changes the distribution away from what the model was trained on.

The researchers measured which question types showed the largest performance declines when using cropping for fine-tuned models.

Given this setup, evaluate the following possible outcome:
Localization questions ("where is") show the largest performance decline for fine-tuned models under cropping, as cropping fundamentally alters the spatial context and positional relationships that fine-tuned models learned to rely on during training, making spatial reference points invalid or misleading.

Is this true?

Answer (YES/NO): YES